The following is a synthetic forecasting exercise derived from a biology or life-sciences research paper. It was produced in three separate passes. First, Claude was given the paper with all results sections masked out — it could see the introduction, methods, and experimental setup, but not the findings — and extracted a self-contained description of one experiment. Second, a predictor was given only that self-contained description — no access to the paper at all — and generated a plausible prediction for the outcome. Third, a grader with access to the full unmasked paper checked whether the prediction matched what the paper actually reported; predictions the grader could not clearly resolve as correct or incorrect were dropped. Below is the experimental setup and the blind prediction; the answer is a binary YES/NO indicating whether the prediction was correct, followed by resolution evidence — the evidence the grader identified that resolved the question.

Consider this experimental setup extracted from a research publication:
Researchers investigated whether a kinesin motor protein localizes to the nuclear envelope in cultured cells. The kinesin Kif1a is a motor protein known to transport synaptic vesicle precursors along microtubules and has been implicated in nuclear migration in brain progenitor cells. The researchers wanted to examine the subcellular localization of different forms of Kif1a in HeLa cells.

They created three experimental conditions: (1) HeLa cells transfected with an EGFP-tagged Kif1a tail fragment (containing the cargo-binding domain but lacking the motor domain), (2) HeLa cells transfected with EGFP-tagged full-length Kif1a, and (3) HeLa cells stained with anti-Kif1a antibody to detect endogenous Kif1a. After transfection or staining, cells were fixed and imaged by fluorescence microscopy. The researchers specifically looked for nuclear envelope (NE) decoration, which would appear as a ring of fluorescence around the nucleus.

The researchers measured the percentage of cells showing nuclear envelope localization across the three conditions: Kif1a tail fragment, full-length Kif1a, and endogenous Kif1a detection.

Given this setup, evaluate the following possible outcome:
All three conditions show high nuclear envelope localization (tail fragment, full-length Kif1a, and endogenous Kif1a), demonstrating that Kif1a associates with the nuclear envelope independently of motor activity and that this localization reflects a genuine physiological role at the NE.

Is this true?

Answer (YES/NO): NO